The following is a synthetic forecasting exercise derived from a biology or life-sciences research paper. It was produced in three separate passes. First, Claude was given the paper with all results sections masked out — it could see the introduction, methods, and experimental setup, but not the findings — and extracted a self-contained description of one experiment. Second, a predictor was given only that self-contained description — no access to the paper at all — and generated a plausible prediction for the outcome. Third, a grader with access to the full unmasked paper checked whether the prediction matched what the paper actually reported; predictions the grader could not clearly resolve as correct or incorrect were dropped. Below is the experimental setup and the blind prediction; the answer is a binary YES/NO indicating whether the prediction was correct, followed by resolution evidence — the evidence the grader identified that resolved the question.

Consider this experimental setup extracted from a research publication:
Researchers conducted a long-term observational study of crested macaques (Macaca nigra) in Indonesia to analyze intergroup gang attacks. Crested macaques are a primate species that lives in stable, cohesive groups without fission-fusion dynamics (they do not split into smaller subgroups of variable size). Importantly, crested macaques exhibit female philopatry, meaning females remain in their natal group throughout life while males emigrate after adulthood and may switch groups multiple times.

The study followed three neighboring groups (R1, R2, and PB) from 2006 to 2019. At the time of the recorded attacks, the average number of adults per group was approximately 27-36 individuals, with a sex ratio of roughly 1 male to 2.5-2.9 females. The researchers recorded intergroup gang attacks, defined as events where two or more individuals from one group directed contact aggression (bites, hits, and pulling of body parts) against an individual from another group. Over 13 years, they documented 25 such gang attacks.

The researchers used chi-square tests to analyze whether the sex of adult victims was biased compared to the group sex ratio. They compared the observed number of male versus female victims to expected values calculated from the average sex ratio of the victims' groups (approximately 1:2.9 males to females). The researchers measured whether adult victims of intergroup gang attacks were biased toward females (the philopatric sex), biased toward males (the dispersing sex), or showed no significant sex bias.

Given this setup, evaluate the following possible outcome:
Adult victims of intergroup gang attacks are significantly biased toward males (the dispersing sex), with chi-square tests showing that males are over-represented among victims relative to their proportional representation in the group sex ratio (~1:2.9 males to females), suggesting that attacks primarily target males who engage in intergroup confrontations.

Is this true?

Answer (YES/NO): NO